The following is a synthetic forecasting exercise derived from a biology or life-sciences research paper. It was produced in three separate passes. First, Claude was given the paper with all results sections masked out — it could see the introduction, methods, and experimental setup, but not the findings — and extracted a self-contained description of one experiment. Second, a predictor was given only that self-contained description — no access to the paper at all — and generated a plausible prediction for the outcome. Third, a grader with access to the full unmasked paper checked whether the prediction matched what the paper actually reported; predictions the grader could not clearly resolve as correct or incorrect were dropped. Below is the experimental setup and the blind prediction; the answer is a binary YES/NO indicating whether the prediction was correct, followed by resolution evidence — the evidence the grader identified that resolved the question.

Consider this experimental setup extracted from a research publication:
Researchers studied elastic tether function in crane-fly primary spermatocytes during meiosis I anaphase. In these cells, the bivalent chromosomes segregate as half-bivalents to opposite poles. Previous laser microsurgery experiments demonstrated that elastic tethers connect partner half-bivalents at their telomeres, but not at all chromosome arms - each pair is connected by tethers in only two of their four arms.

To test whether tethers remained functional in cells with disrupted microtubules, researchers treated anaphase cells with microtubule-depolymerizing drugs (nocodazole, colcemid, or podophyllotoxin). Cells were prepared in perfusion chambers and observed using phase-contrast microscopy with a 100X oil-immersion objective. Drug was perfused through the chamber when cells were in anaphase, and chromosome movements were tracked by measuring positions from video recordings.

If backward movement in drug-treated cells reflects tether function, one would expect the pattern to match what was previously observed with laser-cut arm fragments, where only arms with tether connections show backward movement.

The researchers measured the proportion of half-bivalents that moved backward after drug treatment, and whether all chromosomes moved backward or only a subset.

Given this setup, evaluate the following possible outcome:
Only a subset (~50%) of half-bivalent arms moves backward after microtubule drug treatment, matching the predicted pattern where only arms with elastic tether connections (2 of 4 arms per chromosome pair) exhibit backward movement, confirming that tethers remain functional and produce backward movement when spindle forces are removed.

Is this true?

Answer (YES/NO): NO